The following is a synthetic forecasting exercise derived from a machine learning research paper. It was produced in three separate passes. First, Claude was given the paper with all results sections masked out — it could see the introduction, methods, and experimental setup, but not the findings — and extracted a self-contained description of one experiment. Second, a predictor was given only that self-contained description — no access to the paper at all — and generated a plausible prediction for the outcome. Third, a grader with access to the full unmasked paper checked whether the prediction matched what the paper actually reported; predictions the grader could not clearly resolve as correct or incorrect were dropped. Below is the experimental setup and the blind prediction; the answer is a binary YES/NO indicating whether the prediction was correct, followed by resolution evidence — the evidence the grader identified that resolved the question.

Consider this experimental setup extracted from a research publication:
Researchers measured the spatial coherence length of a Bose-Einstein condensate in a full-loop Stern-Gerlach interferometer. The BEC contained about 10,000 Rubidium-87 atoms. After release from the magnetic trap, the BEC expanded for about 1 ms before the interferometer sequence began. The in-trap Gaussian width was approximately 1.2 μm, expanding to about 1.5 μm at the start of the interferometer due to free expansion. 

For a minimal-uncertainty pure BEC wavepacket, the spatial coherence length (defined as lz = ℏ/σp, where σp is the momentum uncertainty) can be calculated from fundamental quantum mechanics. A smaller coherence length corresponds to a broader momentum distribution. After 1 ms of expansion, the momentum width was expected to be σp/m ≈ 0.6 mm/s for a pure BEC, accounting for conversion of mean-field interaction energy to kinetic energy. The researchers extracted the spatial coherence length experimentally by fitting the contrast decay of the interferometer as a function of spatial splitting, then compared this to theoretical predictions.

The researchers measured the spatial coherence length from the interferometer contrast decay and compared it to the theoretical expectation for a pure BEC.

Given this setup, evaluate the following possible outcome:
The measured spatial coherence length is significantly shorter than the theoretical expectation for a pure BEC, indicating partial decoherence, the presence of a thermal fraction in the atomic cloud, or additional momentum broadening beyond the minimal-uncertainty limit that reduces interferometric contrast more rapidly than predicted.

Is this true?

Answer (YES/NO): YES